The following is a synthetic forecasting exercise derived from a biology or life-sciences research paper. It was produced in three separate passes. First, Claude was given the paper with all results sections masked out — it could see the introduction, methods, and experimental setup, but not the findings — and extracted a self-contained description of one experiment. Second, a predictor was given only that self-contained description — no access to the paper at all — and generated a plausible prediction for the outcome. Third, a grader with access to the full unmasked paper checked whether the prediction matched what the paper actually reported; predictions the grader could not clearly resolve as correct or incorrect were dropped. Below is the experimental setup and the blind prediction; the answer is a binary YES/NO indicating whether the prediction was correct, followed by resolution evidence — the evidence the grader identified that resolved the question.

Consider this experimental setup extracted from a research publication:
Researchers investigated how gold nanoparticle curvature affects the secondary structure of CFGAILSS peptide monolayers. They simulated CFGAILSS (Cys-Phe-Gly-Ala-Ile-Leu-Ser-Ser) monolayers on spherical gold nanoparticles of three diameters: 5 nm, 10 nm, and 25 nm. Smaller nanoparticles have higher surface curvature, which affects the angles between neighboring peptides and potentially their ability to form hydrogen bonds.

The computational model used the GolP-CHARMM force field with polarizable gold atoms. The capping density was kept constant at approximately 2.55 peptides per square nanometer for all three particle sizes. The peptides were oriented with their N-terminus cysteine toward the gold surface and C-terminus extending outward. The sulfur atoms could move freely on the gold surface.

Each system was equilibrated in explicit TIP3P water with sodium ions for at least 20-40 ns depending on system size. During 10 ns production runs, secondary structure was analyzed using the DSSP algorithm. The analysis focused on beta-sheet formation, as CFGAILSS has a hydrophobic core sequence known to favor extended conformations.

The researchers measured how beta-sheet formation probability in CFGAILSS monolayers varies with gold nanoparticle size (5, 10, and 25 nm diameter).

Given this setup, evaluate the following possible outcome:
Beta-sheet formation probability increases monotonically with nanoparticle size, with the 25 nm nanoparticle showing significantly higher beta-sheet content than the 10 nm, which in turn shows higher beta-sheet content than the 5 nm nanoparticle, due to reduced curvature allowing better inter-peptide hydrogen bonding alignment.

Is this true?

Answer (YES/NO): YES